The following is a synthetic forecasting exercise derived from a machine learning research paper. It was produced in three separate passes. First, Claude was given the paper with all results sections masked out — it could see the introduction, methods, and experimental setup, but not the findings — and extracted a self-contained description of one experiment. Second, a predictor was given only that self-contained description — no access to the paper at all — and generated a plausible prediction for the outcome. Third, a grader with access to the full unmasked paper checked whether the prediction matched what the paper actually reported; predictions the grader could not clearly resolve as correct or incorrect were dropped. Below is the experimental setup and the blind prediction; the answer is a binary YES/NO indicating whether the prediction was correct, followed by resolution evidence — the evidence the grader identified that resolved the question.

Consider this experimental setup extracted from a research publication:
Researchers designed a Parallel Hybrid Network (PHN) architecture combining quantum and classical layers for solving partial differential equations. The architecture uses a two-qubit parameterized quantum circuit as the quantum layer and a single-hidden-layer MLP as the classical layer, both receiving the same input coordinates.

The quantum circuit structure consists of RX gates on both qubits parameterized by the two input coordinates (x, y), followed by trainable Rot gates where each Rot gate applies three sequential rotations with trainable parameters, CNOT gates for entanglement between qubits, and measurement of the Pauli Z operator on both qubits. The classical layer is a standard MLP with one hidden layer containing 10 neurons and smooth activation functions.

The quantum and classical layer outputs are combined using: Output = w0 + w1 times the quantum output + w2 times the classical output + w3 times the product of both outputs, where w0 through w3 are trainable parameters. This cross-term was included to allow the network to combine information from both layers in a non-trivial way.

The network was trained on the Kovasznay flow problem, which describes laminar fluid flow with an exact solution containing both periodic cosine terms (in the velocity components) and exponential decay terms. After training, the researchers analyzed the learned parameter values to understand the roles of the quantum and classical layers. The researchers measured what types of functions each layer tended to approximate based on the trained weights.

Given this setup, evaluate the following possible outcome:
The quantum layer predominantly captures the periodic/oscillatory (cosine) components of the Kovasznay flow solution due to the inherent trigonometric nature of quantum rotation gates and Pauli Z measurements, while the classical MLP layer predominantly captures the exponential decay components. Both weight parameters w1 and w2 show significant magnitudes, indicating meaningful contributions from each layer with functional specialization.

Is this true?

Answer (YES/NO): YES